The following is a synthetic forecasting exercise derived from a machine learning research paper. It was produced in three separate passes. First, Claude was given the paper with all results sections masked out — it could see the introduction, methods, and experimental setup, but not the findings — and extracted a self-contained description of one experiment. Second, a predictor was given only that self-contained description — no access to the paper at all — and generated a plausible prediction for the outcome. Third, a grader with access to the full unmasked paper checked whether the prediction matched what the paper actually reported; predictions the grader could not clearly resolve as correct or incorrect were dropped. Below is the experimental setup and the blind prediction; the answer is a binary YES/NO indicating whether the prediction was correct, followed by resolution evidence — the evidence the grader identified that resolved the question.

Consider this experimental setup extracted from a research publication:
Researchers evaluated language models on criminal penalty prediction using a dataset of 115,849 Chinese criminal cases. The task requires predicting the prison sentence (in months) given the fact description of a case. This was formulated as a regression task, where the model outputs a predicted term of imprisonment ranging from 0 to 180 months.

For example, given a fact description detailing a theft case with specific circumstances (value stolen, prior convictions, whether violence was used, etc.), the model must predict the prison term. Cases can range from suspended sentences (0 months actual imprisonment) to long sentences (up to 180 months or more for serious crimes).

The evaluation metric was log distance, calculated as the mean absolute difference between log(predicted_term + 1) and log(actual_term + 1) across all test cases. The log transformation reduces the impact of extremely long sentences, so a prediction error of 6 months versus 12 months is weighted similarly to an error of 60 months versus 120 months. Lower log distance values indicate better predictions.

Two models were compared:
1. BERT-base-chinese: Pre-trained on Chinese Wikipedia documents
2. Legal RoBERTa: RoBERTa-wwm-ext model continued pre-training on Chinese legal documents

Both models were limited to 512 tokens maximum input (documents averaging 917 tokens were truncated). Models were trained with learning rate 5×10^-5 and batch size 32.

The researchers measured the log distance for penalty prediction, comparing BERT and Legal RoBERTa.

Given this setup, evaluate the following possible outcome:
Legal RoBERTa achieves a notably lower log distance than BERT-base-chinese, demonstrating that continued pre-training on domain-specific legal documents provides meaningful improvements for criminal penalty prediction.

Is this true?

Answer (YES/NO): NO